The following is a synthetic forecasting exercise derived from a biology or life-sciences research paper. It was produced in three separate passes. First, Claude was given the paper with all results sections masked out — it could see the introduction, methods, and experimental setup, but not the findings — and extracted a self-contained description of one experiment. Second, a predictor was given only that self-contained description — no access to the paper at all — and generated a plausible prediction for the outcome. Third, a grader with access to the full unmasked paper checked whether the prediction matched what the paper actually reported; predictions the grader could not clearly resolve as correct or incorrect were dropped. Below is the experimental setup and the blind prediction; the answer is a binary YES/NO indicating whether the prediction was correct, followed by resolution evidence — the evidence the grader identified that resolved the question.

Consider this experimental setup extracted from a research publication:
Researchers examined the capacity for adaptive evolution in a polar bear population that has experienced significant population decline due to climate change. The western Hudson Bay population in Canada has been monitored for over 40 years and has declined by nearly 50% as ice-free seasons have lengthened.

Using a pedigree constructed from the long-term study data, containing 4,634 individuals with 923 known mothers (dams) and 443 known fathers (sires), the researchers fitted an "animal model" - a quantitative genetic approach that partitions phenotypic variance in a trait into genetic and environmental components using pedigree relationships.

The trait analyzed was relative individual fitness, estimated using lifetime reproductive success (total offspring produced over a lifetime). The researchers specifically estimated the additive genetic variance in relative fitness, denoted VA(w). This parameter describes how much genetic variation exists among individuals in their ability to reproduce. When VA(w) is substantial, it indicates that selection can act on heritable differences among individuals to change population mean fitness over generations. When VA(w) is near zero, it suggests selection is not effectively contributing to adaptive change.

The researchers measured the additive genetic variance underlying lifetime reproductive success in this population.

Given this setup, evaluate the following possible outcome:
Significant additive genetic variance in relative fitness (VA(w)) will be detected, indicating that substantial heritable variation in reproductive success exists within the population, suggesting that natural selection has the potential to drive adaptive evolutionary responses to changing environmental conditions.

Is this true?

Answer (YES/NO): NO